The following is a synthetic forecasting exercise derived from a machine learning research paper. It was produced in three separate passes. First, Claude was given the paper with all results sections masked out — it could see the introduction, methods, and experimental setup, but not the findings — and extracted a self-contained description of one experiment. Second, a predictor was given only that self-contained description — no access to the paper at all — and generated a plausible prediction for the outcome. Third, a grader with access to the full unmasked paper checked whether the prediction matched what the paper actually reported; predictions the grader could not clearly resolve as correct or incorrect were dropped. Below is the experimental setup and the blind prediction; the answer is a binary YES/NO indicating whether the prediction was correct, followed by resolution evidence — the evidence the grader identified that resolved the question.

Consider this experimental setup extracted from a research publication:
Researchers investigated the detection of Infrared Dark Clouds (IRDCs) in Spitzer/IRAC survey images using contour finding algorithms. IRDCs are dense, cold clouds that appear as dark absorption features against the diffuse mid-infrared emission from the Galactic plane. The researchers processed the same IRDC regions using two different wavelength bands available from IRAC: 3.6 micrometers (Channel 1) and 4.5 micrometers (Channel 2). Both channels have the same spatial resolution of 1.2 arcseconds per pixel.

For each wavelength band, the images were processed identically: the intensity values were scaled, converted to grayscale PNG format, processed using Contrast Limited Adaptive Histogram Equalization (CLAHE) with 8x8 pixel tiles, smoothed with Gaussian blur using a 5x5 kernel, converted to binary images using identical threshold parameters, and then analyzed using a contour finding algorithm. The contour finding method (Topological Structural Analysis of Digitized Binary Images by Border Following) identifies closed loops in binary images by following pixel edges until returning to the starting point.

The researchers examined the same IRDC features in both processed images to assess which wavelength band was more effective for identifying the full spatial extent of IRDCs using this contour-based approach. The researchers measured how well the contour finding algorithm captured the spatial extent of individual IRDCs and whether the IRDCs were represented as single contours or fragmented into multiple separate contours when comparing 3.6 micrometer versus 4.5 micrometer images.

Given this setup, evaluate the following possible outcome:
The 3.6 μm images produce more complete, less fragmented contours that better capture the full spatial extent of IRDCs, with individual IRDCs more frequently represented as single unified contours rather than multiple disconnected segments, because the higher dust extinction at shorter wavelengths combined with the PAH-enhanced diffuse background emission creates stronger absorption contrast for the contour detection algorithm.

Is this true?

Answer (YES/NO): YES